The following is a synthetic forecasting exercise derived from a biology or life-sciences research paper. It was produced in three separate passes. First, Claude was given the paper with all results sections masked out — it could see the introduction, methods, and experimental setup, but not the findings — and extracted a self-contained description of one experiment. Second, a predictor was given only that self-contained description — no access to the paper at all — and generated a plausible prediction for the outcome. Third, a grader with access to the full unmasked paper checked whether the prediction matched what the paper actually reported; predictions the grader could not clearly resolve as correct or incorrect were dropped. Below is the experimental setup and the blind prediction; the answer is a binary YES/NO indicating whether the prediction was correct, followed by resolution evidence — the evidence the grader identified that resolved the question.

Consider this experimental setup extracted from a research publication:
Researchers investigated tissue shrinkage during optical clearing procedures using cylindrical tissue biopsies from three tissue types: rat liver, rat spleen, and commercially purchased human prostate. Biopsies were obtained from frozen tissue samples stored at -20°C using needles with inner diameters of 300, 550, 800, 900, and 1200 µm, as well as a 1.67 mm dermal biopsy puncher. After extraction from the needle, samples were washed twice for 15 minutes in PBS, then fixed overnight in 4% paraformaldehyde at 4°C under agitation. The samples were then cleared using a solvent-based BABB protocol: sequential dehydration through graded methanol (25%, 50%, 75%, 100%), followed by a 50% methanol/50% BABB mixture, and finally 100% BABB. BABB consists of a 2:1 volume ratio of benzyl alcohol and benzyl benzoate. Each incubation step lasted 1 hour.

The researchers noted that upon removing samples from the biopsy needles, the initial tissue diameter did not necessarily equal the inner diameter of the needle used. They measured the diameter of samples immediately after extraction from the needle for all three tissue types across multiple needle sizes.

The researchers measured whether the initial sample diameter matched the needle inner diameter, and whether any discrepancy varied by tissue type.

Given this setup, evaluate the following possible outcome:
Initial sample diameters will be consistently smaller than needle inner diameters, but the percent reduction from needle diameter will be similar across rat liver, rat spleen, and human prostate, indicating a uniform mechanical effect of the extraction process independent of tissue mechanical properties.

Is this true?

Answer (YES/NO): NO